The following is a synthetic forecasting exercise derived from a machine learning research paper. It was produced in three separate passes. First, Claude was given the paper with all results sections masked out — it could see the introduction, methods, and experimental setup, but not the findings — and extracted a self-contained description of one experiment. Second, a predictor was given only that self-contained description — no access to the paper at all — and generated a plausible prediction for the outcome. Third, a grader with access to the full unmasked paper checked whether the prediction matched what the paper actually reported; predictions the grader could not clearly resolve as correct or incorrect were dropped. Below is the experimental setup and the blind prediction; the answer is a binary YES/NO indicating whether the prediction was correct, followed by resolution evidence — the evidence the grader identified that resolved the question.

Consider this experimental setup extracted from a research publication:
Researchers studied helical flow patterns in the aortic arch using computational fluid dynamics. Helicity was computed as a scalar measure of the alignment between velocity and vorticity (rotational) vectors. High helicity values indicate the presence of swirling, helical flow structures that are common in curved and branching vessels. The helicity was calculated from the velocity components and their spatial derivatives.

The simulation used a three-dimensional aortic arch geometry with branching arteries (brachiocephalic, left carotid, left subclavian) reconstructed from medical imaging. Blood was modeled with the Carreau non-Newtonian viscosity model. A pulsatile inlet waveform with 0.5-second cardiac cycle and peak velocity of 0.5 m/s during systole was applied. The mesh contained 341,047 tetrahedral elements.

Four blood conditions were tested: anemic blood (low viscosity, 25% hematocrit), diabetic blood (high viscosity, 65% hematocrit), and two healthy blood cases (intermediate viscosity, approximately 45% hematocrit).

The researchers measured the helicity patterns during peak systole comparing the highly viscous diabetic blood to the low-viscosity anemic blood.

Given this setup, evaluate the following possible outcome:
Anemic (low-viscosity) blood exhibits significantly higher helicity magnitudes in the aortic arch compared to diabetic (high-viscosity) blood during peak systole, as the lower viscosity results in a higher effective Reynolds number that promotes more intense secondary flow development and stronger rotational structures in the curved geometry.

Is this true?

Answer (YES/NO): NO